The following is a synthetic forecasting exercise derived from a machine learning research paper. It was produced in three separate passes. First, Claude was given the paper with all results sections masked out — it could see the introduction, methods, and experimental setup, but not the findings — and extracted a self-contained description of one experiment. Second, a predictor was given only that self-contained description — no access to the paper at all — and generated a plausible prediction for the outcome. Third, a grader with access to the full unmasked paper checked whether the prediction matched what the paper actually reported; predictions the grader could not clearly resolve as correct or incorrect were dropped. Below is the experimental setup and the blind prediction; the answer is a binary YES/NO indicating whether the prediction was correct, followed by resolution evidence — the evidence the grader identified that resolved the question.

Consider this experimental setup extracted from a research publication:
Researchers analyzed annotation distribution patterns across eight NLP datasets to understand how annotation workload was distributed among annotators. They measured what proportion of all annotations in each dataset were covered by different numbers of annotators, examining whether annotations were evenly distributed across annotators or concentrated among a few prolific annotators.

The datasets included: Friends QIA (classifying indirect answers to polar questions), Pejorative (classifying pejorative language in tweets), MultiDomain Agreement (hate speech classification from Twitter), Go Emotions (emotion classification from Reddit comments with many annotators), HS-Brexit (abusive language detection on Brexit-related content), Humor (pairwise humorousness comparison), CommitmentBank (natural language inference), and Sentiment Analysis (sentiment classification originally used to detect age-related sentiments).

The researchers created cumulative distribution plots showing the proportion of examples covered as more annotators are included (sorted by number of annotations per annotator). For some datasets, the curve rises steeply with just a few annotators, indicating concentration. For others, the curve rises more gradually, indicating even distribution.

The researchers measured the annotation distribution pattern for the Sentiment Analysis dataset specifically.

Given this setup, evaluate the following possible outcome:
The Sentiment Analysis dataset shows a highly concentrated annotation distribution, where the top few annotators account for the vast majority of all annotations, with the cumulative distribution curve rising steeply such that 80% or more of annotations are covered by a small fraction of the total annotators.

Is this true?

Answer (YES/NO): NO